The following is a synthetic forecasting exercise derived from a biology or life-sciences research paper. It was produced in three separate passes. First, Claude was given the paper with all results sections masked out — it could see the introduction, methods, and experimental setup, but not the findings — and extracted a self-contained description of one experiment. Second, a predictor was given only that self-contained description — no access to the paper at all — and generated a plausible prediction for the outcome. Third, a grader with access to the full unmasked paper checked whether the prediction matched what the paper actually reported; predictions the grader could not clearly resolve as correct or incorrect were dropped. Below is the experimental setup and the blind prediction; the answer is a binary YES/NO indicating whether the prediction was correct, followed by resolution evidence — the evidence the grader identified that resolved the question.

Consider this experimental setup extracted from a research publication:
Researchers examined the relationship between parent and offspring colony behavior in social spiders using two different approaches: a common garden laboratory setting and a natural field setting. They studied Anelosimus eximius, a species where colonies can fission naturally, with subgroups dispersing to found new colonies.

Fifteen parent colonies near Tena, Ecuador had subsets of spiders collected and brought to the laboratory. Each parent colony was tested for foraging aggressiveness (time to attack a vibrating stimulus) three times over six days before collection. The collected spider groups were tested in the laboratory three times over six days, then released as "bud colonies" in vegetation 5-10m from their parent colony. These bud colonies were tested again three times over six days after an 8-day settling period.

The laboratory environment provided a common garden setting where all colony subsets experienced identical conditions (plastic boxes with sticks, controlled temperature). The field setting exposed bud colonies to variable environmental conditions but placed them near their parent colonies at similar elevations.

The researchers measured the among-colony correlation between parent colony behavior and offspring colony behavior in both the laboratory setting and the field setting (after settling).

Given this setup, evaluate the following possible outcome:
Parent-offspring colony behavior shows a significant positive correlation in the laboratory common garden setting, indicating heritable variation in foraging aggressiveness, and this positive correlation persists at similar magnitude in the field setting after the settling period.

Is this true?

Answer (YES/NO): NO